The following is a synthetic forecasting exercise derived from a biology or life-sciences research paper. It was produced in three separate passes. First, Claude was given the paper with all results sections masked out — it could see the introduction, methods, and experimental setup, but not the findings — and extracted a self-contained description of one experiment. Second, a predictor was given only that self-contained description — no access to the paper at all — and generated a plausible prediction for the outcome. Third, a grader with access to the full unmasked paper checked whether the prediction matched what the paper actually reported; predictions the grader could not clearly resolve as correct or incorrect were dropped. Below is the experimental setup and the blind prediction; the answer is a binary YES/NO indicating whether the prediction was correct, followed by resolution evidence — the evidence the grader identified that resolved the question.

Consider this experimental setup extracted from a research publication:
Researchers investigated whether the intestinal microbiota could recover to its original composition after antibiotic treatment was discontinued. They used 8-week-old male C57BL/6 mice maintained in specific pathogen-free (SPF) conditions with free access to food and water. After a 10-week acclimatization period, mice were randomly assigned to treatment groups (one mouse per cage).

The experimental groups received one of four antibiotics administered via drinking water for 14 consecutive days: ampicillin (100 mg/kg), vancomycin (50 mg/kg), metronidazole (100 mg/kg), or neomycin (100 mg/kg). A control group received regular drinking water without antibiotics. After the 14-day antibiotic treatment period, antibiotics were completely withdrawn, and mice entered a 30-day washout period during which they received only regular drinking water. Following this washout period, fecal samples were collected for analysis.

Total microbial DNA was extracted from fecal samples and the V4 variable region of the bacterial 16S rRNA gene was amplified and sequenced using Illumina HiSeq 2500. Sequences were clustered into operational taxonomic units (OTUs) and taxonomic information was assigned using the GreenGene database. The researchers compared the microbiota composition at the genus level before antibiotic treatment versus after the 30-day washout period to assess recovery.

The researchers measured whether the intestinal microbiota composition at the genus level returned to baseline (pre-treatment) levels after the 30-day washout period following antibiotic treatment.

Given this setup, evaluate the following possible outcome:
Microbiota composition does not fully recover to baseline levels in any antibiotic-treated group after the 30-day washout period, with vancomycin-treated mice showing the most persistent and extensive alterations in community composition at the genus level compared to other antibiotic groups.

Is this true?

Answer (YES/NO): NO